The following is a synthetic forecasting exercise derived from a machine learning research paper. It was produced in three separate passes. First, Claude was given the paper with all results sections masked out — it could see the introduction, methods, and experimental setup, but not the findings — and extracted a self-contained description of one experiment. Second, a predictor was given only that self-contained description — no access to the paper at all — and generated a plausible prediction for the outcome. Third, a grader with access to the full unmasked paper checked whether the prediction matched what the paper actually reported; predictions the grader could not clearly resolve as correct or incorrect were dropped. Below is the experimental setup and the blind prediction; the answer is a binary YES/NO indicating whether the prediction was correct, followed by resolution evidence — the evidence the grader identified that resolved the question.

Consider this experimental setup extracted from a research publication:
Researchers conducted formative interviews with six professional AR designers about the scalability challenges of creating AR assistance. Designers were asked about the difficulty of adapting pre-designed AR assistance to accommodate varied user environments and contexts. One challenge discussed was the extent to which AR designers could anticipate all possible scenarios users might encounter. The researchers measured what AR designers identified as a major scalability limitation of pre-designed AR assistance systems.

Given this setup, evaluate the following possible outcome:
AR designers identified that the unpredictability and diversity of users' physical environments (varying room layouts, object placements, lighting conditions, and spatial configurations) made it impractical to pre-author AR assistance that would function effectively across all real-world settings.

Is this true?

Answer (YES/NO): YES